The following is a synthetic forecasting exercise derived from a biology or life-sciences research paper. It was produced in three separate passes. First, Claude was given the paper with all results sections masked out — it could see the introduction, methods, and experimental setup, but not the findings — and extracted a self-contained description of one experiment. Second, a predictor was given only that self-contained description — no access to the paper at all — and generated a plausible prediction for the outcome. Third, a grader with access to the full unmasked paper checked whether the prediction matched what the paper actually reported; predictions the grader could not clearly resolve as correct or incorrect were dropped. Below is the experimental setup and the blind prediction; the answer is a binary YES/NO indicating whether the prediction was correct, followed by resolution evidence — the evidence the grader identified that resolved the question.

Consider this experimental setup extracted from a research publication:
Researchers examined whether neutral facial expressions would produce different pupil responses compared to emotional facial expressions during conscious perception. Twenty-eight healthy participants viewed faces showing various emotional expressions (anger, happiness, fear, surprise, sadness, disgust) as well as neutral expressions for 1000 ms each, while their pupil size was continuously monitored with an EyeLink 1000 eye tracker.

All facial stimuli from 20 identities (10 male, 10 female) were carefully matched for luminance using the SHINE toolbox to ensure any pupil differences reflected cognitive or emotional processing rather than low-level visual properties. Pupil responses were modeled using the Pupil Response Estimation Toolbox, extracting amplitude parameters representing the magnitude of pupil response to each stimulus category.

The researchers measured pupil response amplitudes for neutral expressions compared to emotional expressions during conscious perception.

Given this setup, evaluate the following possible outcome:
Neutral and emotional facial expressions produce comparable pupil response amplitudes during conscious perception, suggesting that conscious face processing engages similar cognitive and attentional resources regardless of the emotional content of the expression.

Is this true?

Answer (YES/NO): YES